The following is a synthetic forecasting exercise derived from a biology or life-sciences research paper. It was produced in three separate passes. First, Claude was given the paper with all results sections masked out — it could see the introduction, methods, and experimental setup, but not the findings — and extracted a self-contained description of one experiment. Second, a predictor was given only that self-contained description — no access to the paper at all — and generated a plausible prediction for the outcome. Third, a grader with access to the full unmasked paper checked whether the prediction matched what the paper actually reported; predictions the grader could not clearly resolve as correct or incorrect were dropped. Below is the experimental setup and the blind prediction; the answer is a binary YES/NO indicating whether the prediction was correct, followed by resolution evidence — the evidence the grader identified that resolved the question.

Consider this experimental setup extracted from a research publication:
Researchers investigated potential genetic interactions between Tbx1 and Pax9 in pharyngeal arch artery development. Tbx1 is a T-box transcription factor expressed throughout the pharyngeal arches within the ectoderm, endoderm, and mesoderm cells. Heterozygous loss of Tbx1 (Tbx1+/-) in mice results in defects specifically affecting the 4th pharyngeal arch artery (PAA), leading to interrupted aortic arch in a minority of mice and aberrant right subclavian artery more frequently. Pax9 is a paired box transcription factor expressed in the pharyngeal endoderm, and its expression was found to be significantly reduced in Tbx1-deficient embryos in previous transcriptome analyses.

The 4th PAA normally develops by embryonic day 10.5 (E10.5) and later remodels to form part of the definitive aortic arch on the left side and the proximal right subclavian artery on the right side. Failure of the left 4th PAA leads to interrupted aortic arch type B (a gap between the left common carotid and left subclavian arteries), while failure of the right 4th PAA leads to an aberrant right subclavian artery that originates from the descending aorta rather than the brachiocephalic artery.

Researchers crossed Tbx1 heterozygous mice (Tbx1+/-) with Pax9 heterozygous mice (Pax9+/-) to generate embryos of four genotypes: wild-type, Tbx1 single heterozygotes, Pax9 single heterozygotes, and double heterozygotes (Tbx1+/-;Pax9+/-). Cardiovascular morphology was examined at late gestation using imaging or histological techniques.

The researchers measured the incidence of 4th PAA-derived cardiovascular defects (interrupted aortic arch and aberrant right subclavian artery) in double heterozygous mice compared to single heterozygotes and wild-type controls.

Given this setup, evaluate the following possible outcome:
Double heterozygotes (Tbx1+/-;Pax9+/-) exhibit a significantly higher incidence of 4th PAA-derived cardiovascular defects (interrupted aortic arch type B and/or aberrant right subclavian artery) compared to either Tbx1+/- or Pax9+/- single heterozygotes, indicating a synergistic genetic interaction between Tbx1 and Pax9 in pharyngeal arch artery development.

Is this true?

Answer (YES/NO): YES